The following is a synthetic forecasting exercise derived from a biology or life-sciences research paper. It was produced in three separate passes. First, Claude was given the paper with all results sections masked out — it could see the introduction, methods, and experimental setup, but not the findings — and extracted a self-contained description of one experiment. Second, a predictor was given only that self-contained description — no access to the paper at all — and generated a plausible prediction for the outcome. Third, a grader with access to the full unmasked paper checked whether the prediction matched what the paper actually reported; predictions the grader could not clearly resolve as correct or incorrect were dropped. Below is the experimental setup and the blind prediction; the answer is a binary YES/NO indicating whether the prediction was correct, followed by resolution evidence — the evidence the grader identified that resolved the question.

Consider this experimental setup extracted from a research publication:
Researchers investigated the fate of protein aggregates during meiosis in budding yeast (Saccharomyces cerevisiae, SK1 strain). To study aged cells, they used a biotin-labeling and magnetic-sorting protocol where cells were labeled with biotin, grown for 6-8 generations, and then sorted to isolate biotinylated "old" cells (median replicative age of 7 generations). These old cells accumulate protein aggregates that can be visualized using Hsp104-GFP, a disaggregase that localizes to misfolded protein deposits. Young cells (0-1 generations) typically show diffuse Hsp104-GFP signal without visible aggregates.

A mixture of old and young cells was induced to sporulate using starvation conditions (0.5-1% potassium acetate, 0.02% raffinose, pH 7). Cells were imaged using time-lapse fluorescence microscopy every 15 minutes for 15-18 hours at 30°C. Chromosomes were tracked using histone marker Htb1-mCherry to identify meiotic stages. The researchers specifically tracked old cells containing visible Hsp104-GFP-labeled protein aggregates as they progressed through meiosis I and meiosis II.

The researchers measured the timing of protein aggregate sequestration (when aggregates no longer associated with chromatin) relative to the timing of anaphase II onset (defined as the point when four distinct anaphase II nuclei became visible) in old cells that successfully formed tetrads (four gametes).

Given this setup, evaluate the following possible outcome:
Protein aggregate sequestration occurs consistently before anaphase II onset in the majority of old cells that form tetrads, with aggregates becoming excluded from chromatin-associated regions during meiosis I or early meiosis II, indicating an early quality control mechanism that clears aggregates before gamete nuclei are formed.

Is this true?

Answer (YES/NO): NO